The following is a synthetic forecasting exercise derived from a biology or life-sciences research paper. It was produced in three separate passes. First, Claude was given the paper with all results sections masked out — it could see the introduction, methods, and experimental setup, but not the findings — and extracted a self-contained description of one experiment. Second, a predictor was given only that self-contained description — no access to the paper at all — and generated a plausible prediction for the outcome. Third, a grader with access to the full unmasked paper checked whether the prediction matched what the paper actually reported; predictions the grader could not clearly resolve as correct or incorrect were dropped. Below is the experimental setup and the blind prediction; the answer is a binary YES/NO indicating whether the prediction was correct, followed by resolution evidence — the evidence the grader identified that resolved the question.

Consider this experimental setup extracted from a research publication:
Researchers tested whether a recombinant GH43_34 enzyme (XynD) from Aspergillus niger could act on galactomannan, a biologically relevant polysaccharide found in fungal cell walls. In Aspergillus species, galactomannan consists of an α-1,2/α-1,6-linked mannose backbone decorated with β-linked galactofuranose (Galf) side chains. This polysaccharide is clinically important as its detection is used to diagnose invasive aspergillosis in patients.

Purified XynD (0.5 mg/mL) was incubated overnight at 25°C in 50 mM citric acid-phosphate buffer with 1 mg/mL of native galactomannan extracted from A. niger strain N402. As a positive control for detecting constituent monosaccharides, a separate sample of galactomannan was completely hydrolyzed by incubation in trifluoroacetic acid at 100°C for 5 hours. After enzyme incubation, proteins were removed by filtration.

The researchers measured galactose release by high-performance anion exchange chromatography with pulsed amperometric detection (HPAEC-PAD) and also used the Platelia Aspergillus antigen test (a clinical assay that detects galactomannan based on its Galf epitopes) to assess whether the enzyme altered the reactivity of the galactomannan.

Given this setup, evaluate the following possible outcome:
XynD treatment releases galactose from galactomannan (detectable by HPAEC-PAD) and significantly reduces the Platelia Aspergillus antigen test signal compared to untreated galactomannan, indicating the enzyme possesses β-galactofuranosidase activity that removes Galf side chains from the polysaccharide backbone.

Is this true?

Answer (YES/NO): NO